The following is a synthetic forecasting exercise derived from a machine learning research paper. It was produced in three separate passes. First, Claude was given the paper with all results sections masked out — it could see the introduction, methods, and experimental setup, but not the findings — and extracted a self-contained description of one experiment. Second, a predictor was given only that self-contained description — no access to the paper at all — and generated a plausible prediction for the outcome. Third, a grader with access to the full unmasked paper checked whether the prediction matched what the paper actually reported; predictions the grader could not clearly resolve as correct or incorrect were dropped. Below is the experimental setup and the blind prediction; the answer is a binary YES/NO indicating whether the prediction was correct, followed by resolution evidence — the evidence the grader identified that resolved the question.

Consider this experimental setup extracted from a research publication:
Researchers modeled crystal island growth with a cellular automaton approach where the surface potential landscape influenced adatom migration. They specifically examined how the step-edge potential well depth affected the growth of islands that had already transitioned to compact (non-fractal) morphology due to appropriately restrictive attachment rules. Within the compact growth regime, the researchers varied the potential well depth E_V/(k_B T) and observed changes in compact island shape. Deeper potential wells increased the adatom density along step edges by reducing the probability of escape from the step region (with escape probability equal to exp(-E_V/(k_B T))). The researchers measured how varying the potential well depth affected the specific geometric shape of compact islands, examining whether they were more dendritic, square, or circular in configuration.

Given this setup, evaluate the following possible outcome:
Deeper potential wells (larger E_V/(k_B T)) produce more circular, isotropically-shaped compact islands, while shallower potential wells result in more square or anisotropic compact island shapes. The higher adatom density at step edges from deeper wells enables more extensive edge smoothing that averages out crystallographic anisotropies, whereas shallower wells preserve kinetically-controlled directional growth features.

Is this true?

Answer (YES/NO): NO